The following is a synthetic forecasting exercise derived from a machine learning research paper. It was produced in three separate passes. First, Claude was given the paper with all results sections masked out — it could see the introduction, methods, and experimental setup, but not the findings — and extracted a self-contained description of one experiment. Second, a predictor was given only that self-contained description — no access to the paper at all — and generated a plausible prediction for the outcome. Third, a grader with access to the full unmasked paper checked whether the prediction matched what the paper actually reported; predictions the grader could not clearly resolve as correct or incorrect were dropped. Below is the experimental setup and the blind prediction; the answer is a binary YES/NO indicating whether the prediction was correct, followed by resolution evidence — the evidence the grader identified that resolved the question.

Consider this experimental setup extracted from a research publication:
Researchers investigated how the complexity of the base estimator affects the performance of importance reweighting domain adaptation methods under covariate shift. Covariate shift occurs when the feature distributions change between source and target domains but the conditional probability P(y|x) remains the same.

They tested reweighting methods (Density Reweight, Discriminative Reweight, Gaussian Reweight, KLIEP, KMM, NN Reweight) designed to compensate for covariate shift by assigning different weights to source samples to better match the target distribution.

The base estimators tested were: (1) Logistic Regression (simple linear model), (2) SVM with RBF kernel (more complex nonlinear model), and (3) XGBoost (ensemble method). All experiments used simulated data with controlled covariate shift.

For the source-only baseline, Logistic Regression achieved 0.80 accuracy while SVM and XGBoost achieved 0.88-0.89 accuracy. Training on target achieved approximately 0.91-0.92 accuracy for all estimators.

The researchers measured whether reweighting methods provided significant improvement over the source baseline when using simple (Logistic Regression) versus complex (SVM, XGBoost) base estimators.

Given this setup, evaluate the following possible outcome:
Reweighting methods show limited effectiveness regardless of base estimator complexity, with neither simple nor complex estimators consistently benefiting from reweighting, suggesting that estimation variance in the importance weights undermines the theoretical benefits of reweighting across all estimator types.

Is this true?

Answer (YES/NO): NO